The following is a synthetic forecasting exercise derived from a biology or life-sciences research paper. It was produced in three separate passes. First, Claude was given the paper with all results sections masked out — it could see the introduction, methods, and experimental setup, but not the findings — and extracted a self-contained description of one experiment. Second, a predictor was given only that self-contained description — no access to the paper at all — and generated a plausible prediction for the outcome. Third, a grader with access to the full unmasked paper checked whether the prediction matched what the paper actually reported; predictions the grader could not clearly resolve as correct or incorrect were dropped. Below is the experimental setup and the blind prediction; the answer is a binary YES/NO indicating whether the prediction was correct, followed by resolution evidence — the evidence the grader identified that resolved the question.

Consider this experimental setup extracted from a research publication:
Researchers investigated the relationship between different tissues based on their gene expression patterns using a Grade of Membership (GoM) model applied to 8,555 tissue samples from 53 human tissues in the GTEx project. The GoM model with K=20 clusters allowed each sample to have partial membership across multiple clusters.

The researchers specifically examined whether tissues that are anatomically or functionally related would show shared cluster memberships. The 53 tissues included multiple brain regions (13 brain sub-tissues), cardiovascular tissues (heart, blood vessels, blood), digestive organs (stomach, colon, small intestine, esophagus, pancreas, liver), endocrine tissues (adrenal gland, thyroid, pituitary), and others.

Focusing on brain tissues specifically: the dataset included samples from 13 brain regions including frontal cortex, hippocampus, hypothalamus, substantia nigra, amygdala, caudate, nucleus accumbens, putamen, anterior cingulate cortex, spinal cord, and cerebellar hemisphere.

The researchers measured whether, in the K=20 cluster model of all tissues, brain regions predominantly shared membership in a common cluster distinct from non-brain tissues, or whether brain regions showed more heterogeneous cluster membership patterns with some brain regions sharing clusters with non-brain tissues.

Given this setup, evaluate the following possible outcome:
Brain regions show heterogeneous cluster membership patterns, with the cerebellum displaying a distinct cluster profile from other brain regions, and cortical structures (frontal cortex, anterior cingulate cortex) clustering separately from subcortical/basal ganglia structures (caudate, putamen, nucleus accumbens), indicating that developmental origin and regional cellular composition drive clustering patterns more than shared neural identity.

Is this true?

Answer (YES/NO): NO